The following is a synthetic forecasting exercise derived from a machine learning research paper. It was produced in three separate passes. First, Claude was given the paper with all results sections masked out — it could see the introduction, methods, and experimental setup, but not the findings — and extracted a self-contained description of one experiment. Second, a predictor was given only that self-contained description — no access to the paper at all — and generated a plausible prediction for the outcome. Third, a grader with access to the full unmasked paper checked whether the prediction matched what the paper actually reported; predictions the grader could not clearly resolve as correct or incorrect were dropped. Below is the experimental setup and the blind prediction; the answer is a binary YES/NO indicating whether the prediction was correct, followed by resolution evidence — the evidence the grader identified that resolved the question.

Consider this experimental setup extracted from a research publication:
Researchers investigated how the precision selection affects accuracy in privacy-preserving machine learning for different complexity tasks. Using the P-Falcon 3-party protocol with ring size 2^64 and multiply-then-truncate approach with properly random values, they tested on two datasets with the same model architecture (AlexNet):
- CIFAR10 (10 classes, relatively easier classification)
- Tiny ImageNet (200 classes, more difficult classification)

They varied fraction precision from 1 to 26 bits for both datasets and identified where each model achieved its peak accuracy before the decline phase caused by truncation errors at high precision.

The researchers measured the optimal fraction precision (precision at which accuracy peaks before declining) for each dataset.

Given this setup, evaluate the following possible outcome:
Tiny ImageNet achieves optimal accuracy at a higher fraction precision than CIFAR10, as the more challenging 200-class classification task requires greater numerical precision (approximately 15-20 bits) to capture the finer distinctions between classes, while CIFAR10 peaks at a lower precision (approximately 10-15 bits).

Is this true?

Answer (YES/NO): NO